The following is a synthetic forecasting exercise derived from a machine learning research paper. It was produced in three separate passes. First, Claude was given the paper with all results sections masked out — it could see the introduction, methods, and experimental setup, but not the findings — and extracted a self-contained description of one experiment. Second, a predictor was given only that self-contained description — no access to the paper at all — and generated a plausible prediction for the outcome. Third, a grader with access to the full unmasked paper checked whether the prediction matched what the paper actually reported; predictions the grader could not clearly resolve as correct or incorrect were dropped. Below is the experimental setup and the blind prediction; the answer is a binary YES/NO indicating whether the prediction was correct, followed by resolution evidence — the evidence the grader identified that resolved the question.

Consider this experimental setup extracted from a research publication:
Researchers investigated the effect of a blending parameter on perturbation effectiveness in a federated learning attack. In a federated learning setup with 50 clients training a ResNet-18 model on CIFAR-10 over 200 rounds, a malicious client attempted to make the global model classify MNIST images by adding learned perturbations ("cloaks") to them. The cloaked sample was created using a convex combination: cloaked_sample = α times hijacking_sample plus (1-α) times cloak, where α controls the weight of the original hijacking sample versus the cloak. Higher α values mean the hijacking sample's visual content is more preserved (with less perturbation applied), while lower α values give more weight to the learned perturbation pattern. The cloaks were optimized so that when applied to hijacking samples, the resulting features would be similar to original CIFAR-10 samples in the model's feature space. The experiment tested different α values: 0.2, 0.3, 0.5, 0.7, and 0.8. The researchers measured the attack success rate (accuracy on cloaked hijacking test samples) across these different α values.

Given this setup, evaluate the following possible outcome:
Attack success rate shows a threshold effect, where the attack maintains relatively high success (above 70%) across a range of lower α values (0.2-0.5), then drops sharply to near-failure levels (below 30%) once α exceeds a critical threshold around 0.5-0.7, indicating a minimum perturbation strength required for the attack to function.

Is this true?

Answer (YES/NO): NO